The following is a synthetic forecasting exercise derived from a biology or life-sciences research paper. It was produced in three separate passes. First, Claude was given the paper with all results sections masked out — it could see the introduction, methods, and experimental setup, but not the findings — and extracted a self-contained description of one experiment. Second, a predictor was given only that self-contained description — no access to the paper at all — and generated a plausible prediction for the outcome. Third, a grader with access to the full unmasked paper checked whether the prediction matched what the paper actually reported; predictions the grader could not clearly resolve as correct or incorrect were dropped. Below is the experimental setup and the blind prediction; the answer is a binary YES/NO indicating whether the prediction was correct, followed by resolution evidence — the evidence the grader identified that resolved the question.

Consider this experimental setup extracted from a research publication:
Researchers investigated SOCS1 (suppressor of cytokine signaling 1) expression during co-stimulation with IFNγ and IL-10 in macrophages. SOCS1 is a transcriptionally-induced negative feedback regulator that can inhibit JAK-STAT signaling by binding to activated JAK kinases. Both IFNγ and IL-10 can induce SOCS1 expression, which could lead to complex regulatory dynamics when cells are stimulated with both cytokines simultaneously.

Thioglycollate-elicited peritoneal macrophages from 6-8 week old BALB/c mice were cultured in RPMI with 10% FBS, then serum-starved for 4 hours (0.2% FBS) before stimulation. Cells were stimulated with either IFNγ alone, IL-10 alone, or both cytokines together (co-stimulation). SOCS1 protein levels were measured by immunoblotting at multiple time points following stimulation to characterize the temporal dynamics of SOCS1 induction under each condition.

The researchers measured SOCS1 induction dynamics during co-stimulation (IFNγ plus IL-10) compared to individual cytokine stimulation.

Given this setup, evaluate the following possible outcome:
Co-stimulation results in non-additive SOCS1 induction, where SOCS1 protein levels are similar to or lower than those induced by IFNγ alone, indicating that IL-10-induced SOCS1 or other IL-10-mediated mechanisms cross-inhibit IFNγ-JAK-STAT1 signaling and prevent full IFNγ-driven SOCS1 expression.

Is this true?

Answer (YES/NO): NO